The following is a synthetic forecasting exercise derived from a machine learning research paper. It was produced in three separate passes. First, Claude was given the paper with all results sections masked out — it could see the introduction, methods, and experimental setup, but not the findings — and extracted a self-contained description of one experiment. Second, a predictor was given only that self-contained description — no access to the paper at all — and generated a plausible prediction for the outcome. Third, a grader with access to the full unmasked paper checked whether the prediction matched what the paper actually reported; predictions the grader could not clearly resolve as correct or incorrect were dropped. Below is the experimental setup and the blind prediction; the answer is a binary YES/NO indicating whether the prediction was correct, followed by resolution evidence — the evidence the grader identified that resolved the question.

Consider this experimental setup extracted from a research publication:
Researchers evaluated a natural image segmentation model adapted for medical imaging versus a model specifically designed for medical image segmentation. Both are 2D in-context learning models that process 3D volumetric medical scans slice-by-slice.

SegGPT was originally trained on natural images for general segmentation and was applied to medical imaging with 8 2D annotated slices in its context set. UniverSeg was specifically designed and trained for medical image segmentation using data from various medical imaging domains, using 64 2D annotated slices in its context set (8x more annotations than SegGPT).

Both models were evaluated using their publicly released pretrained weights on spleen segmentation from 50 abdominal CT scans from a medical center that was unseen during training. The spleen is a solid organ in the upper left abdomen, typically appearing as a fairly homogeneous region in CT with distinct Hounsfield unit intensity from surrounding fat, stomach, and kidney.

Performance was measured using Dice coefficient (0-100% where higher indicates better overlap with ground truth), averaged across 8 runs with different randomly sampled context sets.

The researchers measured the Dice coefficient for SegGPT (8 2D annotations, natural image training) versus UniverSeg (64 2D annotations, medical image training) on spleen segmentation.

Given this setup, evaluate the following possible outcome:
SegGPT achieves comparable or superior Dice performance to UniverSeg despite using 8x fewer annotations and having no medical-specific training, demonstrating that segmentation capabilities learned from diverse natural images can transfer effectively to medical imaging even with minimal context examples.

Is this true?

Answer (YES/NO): YES